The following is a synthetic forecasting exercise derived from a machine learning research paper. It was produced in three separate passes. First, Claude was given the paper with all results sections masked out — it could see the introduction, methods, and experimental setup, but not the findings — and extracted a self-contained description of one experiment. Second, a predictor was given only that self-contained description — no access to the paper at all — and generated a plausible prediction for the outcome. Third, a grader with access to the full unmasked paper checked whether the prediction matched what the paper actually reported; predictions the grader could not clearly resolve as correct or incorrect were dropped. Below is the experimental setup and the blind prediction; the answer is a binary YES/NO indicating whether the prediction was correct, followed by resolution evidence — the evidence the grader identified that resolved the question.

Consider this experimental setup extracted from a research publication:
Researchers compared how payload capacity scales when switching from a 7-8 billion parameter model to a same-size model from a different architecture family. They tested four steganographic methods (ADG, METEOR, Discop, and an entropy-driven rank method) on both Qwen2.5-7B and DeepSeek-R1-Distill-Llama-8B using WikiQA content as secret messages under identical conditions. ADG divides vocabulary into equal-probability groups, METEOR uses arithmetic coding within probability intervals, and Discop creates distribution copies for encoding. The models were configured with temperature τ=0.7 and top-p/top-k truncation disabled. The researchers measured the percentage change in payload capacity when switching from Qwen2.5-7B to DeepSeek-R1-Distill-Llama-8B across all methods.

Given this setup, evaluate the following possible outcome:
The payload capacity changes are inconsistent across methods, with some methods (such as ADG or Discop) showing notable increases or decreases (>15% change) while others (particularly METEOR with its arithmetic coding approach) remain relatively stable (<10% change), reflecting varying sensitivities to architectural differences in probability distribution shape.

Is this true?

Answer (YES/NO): NO